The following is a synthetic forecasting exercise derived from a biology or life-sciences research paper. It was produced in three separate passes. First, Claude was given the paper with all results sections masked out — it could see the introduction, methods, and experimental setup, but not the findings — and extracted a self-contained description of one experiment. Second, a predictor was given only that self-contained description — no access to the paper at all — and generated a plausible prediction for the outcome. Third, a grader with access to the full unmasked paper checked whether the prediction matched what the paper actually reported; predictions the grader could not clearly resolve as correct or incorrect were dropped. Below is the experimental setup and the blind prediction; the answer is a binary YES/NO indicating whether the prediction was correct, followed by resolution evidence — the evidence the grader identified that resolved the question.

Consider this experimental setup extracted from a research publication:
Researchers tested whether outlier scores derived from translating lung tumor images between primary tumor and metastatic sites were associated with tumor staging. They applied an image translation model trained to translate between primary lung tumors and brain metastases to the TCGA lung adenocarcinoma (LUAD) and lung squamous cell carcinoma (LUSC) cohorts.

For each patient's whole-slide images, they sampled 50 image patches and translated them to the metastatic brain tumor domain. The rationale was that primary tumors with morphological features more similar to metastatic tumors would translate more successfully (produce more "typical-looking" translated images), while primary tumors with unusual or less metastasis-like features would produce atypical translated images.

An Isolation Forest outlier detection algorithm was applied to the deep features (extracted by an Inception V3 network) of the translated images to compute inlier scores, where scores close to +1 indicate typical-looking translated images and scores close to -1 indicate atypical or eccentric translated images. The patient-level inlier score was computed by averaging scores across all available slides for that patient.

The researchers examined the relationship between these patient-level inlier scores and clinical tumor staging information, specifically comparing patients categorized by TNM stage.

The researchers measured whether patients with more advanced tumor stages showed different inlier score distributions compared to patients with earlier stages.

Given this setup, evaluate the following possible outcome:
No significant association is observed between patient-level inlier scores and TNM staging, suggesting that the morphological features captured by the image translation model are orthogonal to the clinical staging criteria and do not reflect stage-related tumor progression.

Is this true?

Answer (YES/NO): NO